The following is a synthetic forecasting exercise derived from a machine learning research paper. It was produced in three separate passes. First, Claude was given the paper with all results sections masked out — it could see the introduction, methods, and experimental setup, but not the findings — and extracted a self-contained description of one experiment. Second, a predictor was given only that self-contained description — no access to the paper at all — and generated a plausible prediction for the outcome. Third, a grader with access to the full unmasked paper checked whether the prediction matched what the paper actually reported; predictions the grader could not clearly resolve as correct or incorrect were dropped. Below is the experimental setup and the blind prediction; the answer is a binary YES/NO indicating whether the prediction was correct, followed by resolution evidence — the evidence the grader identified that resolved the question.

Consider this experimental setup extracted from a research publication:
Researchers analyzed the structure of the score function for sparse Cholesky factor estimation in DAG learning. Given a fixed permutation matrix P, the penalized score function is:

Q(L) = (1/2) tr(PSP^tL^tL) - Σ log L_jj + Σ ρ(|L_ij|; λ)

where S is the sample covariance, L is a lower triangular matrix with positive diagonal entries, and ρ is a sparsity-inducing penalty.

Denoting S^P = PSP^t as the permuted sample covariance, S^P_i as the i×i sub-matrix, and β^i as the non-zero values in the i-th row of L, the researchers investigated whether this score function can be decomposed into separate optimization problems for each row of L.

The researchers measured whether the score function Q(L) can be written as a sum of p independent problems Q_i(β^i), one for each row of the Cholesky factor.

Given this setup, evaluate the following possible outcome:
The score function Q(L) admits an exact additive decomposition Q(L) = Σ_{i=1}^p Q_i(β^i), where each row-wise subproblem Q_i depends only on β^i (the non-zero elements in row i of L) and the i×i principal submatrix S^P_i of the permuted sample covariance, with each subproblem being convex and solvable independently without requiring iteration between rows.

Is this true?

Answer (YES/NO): NO